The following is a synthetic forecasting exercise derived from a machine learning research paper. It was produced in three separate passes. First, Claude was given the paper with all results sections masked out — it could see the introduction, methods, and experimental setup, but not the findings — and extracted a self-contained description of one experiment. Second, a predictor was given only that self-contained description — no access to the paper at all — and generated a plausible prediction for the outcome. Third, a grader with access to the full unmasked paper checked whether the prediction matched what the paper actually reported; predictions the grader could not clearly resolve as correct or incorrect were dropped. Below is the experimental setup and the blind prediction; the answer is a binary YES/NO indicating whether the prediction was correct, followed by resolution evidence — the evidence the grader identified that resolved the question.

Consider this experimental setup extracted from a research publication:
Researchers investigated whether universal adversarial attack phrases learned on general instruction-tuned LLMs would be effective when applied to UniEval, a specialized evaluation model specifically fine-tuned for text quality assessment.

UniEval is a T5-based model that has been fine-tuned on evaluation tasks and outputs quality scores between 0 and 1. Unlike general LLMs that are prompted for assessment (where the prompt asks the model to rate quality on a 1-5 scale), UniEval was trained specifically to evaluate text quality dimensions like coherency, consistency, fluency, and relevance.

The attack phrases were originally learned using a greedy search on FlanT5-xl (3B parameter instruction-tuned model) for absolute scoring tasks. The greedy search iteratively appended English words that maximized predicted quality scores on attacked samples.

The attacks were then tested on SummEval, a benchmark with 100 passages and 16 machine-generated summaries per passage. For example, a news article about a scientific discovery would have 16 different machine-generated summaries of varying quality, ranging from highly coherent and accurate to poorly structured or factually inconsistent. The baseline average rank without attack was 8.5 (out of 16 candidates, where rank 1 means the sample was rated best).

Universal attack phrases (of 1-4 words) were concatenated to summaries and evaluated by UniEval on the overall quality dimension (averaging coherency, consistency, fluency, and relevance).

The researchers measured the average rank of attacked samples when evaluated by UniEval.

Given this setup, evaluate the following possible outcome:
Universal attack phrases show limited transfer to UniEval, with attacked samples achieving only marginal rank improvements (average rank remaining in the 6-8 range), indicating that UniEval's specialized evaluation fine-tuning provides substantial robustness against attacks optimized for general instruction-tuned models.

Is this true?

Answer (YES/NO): NO